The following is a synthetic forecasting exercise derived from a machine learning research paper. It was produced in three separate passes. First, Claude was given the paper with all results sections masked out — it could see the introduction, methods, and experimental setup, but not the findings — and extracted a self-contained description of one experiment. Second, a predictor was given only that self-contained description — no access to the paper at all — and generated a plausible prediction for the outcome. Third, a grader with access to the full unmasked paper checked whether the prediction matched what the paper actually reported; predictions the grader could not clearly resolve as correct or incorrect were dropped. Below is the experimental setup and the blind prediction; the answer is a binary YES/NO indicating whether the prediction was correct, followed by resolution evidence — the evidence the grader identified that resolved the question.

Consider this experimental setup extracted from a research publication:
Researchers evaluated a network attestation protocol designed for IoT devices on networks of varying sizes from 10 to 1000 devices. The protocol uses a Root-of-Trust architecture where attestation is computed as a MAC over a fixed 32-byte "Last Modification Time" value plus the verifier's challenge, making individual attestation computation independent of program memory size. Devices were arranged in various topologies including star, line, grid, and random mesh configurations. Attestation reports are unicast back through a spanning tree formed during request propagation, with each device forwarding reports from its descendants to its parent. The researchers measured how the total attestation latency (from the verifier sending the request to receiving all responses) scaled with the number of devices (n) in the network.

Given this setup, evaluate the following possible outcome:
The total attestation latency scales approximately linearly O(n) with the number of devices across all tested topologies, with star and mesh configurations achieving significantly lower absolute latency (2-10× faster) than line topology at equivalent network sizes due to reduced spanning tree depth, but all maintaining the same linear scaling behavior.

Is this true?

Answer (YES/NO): NO